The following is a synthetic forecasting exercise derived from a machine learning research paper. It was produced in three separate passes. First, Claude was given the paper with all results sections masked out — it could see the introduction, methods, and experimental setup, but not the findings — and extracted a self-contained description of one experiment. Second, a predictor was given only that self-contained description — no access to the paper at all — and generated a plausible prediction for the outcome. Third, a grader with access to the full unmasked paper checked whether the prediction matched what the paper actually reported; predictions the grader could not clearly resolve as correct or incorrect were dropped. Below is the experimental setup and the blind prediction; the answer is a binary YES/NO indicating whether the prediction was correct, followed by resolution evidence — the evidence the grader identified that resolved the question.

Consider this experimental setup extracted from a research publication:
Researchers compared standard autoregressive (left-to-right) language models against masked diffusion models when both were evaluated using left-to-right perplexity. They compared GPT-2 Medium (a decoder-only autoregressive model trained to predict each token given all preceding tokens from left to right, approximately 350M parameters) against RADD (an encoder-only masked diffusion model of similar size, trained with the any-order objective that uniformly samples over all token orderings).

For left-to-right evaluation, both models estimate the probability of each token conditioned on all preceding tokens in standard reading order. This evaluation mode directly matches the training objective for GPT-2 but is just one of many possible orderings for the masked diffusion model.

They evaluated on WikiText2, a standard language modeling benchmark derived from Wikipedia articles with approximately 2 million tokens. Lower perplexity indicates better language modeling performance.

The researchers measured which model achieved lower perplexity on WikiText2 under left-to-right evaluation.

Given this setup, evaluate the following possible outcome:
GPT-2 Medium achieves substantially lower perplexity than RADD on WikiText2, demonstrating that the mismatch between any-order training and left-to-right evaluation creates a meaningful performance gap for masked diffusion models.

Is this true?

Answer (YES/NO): NO